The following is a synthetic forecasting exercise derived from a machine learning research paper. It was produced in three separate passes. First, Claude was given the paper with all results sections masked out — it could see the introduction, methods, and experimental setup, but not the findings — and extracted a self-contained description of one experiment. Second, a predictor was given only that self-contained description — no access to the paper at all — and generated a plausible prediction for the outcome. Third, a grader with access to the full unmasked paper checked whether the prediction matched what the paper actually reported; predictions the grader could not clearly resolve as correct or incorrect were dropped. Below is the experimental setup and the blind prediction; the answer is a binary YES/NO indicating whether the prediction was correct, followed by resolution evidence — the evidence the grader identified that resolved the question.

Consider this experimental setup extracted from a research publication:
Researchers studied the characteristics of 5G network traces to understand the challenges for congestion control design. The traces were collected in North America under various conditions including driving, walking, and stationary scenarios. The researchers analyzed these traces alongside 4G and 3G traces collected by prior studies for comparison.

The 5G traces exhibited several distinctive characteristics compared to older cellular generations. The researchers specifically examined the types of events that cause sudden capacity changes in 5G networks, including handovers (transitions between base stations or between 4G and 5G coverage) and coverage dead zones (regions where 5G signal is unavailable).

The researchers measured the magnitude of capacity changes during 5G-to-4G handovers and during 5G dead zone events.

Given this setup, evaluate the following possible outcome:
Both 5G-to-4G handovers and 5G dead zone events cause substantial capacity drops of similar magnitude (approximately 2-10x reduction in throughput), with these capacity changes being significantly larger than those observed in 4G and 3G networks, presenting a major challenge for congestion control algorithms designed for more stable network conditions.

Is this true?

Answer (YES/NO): NO